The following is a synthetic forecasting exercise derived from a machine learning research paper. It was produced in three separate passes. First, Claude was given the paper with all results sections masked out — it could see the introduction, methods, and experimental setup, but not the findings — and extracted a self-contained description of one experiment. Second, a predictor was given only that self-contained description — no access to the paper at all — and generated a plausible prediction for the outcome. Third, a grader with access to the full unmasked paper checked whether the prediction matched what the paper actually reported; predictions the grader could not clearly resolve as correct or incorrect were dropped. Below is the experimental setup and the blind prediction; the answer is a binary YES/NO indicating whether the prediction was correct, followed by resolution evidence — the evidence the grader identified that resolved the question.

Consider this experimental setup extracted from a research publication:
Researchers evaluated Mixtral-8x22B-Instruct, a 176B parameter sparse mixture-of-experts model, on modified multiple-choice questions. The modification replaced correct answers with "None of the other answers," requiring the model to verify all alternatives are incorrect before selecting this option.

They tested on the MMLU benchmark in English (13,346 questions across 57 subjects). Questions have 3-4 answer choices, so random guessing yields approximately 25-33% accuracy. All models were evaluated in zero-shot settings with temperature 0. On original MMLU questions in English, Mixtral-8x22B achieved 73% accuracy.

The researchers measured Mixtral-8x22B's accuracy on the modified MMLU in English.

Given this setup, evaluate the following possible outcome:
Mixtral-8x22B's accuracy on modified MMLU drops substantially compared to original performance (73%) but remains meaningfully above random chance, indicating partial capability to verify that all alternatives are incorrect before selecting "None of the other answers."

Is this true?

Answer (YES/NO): NO